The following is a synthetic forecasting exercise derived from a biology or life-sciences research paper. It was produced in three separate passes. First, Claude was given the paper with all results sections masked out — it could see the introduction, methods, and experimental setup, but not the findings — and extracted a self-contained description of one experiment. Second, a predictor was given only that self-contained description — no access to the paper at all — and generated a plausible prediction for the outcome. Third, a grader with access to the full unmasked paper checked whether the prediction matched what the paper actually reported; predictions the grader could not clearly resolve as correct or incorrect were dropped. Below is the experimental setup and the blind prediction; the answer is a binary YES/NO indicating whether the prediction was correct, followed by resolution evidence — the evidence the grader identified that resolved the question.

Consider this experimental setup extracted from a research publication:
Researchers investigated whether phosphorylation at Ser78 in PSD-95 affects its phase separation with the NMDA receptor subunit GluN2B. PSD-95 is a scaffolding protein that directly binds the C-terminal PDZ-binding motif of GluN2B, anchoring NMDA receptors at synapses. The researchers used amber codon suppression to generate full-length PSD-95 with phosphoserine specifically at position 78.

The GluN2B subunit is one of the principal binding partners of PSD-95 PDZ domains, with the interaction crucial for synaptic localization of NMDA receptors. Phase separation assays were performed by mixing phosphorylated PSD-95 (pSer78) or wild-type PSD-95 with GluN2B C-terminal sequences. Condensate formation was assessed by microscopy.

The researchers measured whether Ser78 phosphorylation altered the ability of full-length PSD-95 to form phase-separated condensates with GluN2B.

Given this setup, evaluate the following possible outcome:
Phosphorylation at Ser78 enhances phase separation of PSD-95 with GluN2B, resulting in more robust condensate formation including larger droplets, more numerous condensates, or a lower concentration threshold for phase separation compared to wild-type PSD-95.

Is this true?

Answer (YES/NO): NO